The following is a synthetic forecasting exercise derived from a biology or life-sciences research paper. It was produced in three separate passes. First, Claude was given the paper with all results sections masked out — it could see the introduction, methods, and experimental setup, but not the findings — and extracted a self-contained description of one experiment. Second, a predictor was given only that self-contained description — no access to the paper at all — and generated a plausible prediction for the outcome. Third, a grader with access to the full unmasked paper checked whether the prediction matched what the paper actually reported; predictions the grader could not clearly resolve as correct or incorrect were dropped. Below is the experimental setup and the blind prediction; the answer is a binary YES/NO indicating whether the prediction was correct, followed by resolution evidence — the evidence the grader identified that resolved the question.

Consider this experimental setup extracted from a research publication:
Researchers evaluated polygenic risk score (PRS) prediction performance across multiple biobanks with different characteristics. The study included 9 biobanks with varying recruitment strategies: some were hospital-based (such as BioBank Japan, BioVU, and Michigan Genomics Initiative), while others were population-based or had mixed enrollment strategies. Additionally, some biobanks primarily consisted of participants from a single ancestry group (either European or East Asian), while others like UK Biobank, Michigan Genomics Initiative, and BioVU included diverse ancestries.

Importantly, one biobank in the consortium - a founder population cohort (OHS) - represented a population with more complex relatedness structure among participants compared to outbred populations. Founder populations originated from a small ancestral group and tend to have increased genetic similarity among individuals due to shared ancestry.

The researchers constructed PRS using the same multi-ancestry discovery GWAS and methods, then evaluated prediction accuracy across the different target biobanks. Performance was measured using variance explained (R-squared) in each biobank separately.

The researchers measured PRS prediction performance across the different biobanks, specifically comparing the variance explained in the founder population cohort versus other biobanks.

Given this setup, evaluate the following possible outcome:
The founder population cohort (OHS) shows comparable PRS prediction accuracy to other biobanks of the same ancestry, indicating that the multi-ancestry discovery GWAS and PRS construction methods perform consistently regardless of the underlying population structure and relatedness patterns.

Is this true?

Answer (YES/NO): NO